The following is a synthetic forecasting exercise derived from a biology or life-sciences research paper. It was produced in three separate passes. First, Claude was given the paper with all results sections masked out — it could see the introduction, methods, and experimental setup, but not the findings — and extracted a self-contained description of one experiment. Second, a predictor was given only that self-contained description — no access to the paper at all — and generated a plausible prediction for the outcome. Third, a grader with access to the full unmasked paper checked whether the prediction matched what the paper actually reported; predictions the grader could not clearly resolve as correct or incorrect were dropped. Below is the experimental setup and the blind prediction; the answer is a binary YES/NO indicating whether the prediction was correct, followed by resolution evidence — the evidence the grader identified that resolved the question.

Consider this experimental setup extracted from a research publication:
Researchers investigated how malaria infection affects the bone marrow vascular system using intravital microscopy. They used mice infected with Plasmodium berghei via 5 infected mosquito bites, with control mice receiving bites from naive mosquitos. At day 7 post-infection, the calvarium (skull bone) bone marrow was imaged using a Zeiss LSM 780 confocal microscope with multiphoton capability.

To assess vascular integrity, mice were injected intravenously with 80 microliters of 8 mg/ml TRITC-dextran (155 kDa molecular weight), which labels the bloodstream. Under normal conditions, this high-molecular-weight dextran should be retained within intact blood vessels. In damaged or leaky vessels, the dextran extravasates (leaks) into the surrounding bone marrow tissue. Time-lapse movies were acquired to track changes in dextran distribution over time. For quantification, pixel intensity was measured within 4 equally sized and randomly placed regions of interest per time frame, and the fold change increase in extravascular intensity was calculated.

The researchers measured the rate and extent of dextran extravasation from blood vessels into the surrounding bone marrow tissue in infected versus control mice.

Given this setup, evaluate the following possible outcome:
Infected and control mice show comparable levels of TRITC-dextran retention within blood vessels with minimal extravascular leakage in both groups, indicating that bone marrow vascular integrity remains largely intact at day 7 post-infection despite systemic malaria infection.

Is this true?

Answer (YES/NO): NO